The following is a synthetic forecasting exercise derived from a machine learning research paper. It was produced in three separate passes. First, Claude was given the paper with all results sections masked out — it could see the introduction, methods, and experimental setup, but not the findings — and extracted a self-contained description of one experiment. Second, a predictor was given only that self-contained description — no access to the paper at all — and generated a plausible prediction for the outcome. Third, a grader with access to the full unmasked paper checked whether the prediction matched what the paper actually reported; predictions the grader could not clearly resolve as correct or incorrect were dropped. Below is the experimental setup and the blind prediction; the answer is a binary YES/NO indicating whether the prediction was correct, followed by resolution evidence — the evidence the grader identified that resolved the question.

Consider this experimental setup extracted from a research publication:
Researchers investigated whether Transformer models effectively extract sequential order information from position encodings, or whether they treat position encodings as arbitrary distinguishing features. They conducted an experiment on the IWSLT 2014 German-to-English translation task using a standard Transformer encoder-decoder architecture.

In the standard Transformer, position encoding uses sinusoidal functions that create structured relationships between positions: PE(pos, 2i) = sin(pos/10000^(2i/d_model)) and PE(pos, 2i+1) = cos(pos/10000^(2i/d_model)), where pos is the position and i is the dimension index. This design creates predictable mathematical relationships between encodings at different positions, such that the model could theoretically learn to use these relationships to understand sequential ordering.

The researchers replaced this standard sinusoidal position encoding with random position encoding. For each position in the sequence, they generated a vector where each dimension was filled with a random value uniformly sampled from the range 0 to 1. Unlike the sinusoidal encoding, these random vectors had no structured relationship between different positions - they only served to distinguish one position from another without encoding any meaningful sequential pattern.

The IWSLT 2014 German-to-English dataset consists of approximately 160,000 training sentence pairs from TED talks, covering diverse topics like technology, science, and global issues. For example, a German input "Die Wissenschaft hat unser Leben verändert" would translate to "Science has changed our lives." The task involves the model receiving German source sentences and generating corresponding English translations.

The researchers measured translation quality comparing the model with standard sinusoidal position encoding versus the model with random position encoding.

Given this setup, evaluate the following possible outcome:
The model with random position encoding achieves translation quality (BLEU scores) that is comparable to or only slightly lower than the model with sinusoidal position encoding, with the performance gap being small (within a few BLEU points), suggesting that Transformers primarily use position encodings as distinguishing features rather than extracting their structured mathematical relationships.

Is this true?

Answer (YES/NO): YES